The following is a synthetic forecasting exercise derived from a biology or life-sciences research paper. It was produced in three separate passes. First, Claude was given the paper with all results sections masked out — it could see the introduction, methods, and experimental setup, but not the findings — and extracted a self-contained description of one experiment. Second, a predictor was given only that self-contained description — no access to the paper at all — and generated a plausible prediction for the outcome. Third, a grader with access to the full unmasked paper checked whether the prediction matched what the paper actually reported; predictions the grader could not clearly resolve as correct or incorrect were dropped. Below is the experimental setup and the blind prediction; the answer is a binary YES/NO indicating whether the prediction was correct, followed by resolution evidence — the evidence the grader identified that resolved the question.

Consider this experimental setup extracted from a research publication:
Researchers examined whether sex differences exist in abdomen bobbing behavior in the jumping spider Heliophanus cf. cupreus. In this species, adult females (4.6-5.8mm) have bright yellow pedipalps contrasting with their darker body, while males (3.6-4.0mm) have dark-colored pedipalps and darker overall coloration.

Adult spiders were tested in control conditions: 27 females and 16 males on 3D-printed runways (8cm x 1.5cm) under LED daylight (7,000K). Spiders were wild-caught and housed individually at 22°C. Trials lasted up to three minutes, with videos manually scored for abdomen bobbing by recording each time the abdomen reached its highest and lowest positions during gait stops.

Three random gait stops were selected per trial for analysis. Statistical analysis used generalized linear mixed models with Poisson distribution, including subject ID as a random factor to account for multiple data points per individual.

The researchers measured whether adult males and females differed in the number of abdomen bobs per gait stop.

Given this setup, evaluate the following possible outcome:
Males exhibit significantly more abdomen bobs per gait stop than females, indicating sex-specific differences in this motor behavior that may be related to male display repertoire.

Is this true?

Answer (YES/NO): NO